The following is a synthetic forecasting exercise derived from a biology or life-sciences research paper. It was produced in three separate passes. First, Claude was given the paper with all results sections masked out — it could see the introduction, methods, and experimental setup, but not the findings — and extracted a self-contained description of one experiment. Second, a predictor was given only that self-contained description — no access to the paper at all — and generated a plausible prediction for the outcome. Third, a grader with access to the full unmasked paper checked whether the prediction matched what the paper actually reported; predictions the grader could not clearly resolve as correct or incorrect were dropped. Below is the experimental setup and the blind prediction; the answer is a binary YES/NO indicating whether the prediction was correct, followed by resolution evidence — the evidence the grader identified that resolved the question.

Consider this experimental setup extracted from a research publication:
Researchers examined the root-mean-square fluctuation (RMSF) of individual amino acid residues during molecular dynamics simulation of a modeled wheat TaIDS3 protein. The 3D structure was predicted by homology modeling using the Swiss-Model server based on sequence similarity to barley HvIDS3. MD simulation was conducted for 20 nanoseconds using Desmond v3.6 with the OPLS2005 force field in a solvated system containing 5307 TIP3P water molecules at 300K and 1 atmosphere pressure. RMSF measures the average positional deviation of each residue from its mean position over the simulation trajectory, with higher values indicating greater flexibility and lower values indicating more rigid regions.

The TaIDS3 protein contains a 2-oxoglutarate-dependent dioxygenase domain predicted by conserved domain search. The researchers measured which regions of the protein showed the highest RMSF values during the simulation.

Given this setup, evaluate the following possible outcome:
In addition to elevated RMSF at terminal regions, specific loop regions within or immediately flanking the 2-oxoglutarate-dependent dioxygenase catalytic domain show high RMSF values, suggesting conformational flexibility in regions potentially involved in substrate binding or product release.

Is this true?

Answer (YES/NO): NO